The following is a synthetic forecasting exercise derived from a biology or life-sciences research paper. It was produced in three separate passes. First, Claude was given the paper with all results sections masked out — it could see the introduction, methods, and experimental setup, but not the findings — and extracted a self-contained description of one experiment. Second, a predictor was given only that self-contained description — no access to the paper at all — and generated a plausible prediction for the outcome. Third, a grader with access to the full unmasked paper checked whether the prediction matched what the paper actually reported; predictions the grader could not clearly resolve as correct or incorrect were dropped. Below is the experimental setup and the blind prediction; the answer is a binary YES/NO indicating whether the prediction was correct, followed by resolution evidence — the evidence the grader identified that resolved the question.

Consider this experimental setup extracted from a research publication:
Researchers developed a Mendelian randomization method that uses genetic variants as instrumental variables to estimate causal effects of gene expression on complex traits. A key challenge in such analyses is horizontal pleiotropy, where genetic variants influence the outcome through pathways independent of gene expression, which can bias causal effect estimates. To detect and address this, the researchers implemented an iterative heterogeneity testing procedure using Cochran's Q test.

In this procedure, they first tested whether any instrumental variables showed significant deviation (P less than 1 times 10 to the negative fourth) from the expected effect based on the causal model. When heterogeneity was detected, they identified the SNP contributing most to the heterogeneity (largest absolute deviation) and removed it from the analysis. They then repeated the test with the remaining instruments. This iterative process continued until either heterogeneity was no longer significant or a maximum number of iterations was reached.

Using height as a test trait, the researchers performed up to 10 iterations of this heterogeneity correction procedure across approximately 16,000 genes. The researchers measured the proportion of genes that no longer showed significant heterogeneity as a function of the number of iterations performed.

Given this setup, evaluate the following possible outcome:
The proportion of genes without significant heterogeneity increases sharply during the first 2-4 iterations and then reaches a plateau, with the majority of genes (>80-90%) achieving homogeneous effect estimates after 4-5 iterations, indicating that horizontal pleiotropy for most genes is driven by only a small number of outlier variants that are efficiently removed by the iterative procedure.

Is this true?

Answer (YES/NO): YES